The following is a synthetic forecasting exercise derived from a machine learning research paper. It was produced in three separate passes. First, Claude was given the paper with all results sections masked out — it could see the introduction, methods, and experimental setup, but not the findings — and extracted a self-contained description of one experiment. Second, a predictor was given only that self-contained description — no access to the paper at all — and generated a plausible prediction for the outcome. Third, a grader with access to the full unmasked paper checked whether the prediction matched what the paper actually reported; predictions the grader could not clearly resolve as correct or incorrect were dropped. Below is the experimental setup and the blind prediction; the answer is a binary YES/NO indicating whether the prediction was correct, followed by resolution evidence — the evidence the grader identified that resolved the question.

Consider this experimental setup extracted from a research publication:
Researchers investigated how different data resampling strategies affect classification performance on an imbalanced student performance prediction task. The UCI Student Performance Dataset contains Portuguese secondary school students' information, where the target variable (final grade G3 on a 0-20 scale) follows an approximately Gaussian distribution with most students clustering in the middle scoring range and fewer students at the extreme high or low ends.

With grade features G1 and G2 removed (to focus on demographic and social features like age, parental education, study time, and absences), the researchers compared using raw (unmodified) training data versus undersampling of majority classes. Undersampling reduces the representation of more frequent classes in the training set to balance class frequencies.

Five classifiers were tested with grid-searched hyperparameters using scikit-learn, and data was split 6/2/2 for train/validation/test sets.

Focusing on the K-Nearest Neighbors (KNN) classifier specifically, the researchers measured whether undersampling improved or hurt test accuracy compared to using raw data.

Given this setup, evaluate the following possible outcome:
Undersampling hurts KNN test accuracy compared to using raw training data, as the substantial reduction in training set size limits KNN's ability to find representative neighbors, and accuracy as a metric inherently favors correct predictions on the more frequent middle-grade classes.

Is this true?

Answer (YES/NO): NO